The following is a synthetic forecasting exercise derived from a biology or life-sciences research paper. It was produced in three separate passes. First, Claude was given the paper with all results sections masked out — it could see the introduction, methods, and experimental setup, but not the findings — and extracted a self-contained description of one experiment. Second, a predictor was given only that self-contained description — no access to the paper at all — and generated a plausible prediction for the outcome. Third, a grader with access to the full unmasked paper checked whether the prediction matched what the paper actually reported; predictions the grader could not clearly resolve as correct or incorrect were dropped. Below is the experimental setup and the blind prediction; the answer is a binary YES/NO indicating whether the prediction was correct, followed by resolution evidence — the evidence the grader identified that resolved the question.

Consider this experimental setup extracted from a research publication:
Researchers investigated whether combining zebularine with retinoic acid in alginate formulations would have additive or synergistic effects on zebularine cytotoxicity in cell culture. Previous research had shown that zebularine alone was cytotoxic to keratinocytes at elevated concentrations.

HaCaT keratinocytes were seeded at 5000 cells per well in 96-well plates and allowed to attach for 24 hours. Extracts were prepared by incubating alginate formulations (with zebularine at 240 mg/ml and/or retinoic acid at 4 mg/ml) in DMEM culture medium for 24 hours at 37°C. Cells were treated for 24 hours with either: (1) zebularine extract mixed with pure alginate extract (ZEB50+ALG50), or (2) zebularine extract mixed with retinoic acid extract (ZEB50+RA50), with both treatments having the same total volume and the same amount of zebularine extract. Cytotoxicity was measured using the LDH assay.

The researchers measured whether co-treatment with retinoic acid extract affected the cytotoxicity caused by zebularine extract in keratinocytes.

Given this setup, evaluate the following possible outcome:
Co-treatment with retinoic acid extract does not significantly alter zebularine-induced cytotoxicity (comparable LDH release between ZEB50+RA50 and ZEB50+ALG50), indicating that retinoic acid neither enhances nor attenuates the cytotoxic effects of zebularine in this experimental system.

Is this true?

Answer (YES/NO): NO